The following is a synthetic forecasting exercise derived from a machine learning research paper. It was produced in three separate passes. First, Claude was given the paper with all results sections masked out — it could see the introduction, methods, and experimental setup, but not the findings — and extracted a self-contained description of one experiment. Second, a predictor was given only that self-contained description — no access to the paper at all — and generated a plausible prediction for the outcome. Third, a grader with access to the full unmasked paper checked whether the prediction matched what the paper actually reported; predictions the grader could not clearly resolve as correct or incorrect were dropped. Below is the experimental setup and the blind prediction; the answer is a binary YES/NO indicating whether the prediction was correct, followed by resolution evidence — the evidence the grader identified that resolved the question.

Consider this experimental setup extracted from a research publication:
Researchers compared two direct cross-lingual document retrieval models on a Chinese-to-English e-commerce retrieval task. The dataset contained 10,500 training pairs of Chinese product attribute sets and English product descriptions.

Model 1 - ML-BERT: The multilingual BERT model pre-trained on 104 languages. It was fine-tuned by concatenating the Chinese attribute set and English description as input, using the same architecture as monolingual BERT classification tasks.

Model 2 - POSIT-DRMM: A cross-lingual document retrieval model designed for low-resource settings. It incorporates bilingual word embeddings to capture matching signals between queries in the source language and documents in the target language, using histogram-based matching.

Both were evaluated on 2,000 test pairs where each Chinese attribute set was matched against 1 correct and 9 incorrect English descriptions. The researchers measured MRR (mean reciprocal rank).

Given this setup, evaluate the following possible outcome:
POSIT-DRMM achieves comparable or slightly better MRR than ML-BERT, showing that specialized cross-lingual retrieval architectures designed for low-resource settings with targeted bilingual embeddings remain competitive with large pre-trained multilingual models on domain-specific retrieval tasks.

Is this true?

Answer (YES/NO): NO